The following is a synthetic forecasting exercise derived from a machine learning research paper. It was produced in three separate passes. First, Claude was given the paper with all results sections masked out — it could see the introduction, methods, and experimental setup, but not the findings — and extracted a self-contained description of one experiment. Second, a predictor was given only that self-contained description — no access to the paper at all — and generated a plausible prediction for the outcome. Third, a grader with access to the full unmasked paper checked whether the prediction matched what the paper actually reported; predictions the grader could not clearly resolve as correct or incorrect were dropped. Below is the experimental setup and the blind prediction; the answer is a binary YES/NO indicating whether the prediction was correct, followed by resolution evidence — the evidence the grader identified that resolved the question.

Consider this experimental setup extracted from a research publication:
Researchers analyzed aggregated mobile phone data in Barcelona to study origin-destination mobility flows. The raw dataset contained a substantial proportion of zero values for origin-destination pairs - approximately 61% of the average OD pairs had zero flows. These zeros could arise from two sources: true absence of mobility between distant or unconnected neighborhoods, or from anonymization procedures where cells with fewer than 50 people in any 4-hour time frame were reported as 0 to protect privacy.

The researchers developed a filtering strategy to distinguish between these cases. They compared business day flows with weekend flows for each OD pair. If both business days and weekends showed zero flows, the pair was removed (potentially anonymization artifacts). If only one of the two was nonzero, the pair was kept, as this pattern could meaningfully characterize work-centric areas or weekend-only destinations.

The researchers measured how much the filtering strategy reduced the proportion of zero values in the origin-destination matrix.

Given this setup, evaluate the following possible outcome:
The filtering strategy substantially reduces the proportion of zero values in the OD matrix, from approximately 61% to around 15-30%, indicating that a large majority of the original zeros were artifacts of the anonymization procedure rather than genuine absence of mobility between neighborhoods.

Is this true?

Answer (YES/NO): NO